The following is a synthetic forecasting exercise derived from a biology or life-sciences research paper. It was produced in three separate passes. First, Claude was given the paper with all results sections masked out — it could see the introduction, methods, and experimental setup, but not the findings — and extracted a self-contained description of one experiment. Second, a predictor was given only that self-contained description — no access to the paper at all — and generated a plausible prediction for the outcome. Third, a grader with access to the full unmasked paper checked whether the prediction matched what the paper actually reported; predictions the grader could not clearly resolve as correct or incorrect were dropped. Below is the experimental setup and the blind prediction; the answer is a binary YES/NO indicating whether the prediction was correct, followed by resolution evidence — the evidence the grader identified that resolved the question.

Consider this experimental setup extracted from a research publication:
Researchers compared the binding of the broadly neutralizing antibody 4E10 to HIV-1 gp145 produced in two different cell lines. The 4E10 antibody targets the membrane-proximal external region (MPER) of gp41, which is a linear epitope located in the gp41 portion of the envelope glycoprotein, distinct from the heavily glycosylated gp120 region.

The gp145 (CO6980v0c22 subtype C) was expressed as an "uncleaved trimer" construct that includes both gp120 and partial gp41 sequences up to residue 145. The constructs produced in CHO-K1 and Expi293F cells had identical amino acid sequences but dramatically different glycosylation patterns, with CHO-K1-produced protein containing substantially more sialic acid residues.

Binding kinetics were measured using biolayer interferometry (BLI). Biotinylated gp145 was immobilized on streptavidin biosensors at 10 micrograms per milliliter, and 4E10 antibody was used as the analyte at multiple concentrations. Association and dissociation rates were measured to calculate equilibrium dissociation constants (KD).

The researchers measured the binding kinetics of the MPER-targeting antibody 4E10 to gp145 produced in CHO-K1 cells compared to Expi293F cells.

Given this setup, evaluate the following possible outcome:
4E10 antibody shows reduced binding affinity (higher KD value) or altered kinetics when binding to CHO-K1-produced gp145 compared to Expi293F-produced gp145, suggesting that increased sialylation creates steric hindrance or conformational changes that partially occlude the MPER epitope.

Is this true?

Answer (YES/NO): NO